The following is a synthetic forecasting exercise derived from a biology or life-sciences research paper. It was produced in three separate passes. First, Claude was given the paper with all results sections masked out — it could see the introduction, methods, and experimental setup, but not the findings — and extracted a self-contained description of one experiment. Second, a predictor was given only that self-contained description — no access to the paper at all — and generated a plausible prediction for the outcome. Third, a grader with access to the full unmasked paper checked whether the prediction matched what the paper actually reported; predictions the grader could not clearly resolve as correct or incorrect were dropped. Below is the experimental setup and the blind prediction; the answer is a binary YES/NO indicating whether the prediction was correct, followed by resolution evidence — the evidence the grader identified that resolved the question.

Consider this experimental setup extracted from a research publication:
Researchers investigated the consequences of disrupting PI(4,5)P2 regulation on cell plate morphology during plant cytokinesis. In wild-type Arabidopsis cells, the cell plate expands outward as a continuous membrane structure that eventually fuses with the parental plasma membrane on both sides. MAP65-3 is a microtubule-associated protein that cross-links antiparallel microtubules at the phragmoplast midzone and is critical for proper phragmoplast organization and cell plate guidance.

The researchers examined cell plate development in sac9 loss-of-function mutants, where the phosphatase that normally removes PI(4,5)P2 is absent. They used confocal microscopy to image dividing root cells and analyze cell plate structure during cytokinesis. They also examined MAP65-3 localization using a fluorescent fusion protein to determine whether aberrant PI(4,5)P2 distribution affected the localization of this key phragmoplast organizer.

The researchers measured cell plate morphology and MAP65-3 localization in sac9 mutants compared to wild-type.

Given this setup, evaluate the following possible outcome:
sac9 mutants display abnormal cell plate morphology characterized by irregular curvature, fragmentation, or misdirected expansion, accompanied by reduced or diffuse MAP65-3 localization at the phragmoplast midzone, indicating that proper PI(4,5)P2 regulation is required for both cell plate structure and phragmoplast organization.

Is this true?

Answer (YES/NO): NO